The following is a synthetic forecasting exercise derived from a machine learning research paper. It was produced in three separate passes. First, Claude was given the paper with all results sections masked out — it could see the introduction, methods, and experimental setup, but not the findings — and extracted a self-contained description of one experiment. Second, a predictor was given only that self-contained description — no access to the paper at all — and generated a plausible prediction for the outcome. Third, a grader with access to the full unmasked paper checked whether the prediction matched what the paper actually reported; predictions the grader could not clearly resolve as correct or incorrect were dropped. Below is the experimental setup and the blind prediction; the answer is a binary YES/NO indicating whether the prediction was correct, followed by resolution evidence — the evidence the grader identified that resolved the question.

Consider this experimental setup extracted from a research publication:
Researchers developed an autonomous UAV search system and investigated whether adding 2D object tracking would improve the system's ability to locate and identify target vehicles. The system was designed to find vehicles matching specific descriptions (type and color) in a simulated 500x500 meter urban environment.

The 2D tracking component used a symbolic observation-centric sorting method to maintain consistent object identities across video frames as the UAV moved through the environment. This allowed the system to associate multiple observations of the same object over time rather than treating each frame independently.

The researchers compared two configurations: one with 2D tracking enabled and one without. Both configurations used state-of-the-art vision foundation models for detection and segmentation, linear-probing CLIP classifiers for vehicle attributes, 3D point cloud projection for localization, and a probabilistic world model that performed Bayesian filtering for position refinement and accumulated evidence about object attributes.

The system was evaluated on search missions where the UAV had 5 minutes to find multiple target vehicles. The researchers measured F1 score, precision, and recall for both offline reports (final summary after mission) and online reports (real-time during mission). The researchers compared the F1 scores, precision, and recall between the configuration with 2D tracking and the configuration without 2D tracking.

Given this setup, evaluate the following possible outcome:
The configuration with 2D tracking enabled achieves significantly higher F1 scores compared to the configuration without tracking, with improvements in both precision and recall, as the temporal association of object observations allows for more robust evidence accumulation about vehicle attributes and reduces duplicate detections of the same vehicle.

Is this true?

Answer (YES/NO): NO